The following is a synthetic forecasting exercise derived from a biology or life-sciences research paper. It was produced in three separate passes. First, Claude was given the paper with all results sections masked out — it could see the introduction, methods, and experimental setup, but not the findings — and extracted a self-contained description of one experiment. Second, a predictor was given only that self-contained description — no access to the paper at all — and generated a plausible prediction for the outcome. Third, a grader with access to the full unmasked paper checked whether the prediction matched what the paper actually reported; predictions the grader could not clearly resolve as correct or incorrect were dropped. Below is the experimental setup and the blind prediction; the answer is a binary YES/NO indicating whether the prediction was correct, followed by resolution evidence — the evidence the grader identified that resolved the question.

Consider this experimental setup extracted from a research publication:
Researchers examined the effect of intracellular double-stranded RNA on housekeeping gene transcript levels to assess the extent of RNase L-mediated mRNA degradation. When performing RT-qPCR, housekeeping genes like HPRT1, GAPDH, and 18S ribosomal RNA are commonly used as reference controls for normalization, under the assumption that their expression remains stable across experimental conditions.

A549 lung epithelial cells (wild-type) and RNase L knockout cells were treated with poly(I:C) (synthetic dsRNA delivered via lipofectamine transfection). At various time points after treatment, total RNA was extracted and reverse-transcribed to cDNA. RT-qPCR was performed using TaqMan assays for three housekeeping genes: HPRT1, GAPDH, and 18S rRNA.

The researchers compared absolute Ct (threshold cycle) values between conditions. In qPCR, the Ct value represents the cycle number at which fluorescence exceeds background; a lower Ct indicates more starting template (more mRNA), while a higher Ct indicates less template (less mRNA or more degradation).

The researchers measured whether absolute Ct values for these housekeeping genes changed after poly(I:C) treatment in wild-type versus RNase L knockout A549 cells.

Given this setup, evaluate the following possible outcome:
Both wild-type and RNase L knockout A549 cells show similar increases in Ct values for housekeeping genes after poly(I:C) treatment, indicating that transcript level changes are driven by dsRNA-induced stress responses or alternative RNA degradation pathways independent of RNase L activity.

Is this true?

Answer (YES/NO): NO